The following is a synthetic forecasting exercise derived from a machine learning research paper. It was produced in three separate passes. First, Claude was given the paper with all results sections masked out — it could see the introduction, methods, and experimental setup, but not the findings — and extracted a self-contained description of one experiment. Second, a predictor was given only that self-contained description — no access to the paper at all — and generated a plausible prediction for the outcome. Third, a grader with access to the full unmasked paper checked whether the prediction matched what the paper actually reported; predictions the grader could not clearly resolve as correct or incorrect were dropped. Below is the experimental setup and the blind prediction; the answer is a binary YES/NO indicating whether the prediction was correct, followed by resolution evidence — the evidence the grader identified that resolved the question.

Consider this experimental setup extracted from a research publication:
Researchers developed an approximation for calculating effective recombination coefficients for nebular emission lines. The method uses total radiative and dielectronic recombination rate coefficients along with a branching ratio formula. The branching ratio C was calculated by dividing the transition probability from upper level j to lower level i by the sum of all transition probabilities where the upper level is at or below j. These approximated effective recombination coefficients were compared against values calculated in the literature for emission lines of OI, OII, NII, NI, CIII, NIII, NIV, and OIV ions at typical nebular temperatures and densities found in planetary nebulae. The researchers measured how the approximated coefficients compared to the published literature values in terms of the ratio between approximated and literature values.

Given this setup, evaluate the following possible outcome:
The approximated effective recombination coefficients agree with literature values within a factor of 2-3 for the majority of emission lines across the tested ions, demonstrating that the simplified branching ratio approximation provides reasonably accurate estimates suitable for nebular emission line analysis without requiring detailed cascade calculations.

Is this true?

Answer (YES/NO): NO